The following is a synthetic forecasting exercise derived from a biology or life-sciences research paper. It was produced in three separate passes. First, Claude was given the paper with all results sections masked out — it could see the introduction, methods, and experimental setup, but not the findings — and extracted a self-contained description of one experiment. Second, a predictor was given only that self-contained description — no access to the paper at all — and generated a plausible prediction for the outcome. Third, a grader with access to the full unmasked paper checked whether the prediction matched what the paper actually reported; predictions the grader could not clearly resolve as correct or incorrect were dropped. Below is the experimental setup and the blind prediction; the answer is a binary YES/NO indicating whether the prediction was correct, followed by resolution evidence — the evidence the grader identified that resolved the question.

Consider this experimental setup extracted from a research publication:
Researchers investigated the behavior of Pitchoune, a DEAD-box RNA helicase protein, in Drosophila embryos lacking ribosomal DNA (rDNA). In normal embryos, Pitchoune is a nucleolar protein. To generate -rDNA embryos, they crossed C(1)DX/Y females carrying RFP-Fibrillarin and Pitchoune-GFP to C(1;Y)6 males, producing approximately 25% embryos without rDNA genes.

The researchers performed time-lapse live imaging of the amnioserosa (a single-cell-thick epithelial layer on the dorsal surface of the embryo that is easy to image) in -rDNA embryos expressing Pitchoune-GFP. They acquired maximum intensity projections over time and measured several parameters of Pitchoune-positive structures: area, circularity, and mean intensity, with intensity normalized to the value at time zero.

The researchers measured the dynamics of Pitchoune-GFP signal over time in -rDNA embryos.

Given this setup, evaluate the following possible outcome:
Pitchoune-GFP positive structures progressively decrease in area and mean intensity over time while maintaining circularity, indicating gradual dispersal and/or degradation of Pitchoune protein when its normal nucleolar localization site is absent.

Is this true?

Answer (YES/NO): NO